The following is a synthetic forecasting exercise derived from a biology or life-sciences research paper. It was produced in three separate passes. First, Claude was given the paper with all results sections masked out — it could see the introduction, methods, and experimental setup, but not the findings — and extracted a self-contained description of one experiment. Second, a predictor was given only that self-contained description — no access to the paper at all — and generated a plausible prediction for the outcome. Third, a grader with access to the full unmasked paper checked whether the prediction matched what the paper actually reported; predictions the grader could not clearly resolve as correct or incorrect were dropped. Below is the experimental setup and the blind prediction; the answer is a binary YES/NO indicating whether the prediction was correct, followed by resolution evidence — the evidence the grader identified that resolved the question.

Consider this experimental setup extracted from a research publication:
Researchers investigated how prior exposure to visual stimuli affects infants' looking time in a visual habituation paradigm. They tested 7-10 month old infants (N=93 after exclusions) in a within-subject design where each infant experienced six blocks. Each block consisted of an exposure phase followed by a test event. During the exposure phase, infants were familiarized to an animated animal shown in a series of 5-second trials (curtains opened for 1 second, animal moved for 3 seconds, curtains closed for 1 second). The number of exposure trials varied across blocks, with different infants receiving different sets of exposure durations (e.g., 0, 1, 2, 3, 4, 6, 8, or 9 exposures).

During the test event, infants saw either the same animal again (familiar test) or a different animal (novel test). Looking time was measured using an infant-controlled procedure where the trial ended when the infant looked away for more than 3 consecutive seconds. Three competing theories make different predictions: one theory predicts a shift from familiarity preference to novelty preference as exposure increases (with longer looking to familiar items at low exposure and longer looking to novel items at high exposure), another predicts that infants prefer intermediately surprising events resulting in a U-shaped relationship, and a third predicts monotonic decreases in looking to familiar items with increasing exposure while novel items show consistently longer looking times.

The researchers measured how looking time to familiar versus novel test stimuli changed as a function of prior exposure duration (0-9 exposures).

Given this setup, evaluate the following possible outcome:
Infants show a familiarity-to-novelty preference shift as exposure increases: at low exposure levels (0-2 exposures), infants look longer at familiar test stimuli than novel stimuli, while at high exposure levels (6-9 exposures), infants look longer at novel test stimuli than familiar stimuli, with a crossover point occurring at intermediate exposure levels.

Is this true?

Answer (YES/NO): NO